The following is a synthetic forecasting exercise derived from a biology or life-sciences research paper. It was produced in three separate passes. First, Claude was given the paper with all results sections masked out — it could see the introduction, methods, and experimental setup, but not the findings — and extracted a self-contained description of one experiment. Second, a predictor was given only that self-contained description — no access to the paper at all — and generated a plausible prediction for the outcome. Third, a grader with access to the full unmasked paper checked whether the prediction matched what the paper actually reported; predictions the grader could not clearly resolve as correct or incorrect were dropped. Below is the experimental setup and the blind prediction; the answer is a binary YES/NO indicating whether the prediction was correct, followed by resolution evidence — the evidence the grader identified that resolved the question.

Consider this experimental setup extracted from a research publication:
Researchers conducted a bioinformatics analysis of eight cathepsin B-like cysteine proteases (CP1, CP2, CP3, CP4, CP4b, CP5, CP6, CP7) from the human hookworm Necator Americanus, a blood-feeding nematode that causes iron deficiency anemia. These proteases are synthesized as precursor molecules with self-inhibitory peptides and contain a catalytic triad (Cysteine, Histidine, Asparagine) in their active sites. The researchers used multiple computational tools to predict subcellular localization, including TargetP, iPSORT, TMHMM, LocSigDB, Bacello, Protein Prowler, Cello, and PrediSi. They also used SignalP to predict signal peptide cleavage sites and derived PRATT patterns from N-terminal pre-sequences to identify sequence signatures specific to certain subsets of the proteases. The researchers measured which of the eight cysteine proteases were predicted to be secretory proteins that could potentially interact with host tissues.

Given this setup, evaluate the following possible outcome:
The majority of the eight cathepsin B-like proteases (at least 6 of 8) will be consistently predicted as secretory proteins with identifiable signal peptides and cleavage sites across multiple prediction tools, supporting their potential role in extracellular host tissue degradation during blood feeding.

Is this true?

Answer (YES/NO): YES